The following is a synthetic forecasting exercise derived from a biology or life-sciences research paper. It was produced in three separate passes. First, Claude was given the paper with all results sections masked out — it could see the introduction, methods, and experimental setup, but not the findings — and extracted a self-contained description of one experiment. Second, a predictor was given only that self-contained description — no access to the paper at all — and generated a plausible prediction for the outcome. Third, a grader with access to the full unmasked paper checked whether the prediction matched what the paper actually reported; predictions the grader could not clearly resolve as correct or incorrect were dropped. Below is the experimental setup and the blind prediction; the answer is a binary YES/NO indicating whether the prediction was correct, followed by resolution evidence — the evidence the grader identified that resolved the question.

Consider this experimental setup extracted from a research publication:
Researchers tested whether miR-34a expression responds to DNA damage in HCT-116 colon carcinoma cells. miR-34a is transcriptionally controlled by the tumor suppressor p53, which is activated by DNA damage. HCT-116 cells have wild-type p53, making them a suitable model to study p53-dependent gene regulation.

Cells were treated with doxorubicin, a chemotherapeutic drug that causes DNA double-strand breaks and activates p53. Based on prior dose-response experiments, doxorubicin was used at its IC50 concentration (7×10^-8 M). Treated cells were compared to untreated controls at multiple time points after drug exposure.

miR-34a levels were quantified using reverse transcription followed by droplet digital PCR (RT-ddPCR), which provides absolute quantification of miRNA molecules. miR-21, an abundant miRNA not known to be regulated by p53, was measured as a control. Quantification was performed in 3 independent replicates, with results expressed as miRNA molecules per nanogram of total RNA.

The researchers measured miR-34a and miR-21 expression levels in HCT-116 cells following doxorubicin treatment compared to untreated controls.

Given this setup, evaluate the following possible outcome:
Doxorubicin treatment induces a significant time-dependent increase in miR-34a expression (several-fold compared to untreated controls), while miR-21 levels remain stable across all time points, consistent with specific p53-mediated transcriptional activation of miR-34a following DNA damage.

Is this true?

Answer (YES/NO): YES